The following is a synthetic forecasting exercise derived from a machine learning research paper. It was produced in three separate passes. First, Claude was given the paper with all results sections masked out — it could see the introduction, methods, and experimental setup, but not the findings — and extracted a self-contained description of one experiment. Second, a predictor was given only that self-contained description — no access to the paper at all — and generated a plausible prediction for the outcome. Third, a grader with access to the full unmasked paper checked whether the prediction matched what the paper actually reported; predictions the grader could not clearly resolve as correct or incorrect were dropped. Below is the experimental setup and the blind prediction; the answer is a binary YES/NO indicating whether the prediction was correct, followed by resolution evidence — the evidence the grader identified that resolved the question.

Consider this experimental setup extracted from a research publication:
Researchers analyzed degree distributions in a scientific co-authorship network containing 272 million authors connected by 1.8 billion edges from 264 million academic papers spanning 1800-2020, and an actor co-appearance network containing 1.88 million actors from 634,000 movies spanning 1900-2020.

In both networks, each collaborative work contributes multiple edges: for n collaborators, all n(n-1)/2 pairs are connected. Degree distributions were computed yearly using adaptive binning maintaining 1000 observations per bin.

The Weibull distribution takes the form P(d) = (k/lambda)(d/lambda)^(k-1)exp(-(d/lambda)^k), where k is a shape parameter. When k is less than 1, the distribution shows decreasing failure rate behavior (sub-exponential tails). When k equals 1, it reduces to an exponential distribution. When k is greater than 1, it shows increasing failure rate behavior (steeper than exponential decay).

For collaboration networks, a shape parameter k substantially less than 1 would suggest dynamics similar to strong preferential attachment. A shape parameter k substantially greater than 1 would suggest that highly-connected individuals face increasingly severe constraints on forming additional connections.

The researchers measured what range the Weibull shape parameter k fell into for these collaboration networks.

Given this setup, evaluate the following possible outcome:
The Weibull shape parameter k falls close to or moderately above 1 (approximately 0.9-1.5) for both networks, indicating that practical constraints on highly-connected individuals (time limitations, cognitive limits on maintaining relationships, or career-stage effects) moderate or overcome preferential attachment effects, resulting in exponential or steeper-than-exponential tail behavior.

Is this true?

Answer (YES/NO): NO